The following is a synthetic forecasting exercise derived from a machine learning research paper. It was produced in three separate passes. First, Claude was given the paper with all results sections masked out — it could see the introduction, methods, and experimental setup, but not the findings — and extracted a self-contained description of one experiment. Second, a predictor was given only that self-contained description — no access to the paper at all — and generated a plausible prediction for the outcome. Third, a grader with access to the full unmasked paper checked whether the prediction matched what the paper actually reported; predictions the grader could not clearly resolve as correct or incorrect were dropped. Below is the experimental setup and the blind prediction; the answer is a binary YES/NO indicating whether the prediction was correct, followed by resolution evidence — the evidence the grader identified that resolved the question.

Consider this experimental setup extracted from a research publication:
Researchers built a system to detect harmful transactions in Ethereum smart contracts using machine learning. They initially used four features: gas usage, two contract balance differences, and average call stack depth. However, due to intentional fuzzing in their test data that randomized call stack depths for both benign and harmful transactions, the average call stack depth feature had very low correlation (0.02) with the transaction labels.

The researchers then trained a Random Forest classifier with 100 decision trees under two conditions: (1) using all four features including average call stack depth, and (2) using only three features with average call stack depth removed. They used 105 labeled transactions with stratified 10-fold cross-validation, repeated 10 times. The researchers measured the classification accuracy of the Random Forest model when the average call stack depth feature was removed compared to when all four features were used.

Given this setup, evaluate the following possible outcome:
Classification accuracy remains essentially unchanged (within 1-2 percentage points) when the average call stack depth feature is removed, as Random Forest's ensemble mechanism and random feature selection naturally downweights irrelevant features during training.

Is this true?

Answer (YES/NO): NO